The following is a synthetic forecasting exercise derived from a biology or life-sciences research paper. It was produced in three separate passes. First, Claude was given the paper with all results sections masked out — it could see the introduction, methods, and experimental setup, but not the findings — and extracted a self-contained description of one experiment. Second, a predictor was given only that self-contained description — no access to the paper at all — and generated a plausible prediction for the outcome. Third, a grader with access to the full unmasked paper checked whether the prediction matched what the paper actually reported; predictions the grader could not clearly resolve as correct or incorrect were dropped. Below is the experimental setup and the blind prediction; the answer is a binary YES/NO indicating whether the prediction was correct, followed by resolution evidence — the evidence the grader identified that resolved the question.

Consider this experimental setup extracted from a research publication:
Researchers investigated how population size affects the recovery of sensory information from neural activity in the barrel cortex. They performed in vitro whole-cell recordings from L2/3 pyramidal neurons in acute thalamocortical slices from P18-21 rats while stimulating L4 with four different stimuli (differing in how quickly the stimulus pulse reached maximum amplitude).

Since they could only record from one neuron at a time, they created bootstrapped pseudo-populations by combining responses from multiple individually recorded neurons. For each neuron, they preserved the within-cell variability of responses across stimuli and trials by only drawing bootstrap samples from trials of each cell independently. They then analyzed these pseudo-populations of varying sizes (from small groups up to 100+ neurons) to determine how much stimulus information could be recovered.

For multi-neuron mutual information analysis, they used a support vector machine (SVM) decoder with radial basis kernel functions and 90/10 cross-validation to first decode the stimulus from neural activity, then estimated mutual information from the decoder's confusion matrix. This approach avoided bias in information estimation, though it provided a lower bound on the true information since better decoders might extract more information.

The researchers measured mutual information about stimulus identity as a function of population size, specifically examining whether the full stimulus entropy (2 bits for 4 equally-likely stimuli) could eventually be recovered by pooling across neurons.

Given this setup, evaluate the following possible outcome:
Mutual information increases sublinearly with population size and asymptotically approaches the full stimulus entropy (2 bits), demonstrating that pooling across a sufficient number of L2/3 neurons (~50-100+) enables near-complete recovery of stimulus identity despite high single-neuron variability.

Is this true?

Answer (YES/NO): NO